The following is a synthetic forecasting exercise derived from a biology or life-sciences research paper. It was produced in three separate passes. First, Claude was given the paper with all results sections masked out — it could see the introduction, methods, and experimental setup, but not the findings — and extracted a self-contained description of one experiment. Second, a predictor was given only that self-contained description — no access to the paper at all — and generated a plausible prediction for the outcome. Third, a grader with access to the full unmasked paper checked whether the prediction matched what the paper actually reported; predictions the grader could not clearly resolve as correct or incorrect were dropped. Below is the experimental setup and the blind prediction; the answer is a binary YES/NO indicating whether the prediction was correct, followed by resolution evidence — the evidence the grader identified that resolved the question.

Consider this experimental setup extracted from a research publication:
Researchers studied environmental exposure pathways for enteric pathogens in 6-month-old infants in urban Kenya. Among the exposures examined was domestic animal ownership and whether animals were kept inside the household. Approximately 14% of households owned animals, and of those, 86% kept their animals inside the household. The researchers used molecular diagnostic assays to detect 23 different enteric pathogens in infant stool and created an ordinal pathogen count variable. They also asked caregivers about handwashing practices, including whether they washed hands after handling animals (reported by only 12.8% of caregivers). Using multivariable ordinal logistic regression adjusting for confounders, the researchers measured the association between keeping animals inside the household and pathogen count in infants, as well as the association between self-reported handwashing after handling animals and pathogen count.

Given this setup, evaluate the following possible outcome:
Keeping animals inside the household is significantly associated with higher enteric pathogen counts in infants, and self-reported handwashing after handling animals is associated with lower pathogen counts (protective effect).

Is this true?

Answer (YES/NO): NO